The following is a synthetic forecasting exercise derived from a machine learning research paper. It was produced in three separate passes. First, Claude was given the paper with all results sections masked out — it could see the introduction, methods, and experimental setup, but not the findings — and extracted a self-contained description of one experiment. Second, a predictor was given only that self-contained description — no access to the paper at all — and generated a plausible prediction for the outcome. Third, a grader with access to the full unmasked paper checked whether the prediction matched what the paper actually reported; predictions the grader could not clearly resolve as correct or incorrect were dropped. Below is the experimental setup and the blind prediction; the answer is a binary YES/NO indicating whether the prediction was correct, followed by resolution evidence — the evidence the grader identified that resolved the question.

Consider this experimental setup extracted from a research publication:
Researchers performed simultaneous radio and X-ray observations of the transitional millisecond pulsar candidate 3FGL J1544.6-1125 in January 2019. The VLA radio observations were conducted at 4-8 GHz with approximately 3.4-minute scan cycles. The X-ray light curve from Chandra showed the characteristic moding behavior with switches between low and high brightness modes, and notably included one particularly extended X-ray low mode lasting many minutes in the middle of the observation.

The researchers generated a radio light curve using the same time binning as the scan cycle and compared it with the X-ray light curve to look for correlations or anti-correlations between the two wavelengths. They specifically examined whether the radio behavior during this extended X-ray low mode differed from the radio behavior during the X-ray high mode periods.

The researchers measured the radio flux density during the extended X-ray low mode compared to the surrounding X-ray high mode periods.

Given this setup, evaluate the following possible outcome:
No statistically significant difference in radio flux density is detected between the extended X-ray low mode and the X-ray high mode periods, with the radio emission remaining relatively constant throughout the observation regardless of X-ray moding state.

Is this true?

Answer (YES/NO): NO